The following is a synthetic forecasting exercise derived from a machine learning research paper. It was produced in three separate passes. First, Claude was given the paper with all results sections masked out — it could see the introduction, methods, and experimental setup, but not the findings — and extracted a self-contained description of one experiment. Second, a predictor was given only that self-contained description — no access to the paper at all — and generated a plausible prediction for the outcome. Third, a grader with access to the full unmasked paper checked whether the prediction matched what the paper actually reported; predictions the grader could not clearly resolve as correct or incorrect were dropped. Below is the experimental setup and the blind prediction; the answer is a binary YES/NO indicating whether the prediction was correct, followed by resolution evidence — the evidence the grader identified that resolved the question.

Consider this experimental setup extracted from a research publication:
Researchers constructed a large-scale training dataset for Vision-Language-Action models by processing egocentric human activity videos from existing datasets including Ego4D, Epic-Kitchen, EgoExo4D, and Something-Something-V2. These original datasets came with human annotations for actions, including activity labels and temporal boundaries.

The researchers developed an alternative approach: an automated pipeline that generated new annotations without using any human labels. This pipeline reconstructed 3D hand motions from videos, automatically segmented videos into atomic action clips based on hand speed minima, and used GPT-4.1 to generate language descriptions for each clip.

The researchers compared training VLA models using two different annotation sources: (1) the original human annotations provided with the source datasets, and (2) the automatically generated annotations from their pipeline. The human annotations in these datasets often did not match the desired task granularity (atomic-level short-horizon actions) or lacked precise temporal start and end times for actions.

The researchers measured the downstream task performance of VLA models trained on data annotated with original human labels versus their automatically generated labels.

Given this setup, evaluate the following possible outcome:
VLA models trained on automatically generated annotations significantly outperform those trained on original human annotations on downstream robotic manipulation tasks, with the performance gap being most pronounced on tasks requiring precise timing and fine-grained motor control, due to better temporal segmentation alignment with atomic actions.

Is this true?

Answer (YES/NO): NO